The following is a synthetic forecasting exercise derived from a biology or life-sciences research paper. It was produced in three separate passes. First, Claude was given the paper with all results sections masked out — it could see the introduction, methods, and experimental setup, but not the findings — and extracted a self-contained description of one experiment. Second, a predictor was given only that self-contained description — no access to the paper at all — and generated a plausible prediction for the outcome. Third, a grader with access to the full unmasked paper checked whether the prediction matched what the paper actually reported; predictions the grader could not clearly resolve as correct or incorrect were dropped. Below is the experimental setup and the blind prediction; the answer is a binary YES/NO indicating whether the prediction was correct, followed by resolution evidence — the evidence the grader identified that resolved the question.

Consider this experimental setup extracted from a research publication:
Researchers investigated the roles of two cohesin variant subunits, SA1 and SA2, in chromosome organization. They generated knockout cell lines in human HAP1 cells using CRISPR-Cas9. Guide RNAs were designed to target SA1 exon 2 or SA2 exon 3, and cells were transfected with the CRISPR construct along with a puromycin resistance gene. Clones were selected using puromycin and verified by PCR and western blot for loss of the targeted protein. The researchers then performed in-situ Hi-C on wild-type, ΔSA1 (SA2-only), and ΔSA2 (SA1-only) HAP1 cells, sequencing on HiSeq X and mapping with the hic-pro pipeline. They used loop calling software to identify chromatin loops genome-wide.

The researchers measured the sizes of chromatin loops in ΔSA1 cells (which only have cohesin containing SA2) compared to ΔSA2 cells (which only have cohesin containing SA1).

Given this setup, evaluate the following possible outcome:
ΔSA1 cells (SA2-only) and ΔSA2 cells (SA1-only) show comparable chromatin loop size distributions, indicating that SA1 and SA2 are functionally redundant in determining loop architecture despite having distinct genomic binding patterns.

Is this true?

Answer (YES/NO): NO